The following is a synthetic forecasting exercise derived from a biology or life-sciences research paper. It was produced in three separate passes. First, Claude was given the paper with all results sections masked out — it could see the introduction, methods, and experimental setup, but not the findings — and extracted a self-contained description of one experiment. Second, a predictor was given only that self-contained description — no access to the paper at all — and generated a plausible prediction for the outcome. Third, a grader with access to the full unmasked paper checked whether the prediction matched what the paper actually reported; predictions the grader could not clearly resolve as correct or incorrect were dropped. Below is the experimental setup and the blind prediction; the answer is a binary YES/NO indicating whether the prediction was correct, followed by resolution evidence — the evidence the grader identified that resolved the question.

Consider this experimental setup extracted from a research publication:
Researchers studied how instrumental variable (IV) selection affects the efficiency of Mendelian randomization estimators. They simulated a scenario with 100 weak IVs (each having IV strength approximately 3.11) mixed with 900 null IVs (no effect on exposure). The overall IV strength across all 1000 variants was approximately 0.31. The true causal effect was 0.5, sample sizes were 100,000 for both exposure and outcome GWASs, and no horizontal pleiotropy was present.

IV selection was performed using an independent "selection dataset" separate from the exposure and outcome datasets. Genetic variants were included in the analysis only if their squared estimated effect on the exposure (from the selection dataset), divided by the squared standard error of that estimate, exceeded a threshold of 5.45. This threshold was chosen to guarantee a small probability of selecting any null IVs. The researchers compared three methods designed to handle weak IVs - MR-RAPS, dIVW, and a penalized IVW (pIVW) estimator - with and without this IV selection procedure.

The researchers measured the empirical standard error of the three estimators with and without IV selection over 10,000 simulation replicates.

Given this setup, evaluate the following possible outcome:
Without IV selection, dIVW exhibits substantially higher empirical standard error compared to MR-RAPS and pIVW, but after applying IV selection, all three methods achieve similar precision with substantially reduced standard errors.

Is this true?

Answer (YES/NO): NO